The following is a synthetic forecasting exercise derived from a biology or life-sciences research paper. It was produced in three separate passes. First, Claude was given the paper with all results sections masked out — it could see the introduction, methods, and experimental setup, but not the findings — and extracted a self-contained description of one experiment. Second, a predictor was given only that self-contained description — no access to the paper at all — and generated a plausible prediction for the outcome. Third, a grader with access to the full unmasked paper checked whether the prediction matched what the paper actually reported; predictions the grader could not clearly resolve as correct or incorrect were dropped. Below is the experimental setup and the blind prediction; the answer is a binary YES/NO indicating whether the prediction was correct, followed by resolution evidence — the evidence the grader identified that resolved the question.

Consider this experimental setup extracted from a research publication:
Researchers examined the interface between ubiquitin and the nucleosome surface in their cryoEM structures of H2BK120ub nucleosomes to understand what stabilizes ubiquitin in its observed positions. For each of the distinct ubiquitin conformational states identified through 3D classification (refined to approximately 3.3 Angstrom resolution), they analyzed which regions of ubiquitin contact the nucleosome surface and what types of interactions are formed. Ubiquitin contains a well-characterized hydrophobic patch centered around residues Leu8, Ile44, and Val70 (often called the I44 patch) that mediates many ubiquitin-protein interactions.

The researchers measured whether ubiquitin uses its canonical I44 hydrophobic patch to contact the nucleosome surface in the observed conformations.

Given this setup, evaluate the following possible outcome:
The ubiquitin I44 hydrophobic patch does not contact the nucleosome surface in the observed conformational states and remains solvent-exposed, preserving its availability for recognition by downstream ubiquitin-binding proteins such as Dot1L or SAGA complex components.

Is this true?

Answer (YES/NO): NO